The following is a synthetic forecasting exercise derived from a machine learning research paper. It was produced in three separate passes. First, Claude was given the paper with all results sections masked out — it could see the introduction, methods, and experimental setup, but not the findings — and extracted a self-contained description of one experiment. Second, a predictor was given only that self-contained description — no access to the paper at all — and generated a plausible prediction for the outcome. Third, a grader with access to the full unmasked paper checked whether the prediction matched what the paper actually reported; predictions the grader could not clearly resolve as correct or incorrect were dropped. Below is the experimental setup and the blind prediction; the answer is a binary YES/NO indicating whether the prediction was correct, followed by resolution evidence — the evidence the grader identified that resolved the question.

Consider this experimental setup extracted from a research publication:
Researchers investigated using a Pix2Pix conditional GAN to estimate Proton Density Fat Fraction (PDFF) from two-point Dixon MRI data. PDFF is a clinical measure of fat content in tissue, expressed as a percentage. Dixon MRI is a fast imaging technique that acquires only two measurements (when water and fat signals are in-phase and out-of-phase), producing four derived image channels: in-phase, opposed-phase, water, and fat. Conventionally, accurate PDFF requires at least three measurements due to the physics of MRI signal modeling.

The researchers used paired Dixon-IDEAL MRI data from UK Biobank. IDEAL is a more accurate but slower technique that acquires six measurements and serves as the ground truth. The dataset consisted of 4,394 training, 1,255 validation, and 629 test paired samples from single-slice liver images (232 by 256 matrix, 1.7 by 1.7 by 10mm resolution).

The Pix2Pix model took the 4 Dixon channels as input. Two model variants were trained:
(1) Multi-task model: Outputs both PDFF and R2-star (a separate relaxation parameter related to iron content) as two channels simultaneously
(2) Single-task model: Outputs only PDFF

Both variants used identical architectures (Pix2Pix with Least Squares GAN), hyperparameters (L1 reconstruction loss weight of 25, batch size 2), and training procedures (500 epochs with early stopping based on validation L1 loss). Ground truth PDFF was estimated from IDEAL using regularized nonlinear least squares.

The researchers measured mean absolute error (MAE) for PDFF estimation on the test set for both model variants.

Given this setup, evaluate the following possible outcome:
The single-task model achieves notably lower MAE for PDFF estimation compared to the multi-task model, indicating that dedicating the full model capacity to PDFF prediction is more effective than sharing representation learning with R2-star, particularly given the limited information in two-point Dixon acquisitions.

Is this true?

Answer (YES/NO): NO